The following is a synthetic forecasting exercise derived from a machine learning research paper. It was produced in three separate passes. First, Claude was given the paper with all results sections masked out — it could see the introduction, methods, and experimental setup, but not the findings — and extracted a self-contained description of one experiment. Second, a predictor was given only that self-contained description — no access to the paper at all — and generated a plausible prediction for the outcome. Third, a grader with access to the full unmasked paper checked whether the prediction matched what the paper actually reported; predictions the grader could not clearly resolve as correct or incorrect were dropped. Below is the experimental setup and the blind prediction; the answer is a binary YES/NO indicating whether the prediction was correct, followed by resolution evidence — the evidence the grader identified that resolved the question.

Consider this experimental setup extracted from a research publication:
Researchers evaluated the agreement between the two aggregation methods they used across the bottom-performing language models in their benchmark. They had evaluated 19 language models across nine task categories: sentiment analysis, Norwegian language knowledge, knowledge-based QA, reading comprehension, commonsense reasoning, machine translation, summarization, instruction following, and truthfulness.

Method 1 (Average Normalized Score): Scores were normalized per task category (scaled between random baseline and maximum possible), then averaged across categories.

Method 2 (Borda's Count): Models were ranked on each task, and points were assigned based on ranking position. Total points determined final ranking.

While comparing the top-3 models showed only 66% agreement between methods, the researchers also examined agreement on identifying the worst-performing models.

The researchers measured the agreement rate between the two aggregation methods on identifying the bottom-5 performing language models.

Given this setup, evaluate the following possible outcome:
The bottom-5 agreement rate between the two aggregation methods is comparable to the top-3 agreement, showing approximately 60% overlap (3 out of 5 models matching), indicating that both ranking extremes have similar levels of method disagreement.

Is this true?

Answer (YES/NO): NO